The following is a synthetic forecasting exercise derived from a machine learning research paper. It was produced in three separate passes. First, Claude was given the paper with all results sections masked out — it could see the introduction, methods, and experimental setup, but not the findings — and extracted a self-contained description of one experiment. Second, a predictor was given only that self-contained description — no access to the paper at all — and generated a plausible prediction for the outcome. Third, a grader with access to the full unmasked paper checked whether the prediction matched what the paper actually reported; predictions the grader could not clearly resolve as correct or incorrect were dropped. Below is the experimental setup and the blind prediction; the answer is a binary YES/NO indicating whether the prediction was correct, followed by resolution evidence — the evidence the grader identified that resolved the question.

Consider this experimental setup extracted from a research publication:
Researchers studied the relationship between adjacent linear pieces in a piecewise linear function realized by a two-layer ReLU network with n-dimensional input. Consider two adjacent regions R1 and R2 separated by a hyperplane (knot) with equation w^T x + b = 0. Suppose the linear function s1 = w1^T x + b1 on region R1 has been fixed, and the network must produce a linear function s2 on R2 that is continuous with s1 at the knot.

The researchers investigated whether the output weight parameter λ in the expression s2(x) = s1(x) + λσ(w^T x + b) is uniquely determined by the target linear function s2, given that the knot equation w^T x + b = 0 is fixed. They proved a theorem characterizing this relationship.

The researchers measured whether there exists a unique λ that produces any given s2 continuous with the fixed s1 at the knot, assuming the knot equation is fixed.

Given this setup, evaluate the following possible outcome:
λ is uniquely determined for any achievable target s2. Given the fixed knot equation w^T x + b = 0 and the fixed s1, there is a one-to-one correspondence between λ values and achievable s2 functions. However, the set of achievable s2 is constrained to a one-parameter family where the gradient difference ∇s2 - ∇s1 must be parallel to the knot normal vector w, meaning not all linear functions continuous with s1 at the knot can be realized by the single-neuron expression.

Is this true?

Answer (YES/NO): NO